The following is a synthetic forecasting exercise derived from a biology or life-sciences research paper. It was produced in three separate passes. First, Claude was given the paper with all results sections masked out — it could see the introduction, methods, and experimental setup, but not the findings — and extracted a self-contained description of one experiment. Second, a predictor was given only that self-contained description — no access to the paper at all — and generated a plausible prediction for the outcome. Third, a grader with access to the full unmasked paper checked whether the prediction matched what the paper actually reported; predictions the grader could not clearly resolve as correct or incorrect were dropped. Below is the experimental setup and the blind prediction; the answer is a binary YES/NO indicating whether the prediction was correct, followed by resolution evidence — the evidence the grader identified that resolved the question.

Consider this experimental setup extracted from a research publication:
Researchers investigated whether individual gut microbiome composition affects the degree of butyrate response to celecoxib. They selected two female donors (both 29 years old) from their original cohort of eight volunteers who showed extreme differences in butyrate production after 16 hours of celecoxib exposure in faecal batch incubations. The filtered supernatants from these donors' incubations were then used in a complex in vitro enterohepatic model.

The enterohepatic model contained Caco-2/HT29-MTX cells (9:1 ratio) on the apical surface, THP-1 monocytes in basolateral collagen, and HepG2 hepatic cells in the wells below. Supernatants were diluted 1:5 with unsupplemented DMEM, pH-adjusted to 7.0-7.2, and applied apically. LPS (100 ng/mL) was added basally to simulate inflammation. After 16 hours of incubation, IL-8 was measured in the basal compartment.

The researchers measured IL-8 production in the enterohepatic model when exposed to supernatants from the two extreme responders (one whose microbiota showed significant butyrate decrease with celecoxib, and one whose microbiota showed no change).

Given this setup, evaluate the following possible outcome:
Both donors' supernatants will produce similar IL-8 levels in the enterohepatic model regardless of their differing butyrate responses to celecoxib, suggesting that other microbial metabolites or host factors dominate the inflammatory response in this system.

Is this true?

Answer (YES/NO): NO